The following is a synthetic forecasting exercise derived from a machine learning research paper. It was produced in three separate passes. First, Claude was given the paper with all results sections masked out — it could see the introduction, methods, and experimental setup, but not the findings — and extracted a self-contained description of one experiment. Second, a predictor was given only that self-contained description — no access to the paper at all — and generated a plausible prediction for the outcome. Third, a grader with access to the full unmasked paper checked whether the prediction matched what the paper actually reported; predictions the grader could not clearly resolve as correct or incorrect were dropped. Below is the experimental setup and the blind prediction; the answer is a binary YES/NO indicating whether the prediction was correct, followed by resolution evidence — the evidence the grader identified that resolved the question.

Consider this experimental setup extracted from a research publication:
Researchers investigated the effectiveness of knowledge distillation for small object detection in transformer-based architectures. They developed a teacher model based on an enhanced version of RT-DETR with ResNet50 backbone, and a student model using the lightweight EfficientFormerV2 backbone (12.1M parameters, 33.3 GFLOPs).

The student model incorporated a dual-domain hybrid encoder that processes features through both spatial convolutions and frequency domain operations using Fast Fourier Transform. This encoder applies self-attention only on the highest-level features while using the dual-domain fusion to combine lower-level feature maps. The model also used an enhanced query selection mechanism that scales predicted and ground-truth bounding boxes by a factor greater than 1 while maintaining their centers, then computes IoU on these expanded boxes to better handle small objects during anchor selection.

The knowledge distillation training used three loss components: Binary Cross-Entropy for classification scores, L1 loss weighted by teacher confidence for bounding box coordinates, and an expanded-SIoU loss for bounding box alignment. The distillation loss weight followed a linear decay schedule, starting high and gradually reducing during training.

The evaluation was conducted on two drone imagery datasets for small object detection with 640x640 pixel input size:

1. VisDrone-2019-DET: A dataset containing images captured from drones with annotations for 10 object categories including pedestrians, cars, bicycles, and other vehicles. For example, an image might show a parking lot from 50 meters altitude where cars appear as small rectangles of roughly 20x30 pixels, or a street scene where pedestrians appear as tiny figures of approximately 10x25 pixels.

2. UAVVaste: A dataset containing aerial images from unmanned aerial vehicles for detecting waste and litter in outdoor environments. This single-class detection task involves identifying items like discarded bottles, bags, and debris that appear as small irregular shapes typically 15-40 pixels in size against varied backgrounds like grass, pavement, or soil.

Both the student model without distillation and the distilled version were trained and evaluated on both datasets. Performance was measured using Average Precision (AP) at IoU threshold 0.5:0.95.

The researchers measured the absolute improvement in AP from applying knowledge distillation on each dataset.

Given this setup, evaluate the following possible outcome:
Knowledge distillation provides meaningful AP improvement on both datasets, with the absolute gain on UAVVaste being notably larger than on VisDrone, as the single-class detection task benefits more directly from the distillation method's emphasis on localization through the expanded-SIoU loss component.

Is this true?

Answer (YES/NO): YES